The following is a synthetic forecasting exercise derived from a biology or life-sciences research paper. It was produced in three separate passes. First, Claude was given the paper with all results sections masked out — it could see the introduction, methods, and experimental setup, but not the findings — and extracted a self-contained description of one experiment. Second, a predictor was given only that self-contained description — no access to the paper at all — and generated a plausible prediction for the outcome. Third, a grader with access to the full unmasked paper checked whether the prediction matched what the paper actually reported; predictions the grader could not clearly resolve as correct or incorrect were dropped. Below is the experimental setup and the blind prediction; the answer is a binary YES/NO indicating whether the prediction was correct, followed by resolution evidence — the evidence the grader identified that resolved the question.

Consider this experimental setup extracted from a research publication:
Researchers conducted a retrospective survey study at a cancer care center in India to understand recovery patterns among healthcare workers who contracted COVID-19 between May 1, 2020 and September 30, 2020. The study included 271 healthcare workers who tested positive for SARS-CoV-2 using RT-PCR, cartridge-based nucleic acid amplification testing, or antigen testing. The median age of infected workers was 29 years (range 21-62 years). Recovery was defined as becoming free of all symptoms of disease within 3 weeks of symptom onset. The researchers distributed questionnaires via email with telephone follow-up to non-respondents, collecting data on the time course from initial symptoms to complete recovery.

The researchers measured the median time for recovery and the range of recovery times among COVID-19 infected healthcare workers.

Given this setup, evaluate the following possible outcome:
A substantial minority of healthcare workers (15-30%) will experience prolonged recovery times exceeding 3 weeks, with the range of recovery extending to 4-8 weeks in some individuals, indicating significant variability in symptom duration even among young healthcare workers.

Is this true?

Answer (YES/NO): NO